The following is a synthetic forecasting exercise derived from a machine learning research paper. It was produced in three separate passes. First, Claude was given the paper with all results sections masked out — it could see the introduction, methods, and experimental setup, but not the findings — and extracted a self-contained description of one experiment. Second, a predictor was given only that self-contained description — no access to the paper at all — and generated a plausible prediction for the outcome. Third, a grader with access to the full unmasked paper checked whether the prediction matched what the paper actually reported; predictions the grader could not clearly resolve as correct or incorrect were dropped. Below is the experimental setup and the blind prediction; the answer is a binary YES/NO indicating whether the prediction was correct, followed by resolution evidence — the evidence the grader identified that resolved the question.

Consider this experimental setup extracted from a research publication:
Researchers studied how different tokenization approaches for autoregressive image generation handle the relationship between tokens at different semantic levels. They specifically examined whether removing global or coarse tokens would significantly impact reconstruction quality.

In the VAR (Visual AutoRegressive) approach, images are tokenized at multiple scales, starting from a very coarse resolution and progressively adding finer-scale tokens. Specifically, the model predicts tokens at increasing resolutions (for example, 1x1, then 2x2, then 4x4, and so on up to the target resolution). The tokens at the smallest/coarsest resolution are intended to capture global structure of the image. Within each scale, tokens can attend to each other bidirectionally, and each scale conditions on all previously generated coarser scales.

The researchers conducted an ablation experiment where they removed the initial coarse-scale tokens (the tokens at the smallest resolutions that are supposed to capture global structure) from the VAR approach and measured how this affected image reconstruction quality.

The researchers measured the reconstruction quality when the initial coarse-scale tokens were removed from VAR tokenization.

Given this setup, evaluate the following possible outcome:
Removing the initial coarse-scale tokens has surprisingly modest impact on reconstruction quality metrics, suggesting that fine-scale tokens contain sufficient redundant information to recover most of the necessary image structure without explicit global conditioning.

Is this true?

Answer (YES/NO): YES